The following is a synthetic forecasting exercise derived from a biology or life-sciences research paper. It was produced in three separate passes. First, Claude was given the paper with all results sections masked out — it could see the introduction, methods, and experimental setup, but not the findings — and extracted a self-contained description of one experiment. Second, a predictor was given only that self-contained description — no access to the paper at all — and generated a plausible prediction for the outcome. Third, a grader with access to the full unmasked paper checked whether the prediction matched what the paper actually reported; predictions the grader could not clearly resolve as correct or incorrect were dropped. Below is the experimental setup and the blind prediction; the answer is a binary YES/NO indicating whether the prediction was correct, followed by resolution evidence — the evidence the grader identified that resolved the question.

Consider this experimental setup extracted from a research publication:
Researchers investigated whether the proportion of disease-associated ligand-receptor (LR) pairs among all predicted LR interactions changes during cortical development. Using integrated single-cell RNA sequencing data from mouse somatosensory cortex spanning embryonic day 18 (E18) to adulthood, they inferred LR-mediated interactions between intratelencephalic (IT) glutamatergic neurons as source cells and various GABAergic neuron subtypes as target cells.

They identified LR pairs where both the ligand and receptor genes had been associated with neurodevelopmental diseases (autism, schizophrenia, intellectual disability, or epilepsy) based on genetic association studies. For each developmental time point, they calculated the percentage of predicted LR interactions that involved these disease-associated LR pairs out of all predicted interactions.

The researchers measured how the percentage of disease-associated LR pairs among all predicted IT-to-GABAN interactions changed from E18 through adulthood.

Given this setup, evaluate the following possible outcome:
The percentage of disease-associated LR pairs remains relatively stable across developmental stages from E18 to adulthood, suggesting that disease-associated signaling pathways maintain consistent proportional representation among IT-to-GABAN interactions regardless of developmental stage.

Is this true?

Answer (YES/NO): NO